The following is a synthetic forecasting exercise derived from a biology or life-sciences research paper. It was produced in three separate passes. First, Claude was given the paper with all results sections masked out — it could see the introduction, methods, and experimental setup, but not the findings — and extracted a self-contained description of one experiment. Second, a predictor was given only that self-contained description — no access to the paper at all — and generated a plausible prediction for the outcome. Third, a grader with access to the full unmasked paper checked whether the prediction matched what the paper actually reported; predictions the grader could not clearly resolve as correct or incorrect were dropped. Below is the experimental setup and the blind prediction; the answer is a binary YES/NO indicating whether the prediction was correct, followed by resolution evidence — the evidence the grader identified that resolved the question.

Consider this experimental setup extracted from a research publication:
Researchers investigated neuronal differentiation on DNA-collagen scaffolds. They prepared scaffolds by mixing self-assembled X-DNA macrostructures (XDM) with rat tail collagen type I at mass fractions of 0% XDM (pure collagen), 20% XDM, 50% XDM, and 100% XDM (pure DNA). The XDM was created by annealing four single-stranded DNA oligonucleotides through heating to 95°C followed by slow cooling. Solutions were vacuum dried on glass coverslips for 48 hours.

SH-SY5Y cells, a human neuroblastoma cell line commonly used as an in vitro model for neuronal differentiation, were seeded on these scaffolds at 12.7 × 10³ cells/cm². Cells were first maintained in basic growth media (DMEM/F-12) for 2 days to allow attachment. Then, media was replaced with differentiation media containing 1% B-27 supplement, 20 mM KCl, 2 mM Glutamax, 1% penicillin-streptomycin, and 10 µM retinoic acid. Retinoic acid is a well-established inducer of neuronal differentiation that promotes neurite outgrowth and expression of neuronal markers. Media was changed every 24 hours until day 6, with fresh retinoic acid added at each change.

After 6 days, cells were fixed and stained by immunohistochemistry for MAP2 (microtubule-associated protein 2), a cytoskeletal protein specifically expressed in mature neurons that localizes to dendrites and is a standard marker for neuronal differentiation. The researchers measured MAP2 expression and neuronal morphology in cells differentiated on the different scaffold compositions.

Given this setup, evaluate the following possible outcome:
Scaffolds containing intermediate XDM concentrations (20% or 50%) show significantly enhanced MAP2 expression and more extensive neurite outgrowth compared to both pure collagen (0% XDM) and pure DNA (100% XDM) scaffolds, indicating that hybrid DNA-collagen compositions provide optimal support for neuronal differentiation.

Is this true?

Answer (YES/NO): YES